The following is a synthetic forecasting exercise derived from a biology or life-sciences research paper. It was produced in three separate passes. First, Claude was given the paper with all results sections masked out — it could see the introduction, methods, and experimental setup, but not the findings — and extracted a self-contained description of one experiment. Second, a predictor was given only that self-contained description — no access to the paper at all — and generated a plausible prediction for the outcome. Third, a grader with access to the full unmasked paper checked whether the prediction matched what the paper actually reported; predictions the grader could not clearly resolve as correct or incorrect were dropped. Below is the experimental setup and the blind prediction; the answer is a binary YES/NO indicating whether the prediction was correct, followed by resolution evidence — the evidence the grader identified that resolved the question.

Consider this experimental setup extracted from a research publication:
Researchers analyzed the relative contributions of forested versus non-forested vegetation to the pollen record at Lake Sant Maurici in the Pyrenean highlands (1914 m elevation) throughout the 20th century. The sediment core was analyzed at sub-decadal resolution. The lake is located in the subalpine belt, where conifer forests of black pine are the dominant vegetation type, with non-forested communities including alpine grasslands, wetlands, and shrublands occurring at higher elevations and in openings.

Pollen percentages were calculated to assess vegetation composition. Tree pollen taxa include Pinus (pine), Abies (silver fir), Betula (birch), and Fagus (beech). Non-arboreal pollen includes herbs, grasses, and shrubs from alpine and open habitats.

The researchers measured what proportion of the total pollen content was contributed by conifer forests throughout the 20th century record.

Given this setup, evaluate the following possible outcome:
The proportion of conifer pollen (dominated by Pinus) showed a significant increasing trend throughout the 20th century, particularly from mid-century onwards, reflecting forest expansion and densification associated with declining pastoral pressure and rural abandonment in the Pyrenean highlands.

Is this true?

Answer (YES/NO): NO